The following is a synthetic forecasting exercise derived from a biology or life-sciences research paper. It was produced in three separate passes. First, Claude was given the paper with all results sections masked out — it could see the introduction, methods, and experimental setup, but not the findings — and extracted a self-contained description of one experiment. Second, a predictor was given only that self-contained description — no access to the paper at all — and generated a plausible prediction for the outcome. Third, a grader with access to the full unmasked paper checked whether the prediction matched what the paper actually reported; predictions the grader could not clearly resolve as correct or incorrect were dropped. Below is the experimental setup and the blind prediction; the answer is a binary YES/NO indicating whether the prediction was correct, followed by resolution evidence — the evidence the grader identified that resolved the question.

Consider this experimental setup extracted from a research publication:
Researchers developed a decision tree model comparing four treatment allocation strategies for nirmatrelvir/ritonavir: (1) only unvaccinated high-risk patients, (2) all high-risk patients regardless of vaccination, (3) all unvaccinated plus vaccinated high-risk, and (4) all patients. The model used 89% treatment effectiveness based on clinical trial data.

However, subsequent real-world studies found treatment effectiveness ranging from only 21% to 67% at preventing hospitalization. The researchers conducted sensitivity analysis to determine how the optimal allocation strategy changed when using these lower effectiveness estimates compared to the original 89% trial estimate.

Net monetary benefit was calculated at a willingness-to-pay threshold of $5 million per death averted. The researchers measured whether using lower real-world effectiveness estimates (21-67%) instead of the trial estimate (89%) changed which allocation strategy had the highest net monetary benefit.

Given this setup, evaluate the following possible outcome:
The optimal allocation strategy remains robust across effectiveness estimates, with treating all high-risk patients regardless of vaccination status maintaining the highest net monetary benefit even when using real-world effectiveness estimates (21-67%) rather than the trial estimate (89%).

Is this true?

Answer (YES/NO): NO